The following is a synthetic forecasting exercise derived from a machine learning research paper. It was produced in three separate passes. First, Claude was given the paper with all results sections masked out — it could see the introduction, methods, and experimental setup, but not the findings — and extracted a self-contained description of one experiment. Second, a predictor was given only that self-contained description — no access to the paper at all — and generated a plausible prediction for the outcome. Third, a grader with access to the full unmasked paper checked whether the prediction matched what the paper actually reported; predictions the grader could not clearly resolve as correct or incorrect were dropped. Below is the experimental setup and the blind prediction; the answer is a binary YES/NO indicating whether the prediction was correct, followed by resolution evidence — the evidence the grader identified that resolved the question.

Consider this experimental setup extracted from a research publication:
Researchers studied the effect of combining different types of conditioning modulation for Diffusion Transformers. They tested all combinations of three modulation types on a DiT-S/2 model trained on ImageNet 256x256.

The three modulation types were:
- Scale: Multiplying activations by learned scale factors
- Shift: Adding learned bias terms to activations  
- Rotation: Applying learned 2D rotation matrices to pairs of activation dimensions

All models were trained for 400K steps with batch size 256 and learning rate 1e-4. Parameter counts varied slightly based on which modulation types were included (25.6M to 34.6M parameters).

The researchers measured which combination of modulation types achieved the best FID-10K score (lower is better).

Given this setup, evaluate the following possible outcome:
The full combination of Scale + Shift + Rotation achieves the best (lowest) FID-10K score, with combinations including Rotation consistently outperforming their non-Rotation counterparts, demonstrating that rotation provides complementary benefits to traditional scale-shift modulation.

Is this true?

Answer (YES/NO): NO